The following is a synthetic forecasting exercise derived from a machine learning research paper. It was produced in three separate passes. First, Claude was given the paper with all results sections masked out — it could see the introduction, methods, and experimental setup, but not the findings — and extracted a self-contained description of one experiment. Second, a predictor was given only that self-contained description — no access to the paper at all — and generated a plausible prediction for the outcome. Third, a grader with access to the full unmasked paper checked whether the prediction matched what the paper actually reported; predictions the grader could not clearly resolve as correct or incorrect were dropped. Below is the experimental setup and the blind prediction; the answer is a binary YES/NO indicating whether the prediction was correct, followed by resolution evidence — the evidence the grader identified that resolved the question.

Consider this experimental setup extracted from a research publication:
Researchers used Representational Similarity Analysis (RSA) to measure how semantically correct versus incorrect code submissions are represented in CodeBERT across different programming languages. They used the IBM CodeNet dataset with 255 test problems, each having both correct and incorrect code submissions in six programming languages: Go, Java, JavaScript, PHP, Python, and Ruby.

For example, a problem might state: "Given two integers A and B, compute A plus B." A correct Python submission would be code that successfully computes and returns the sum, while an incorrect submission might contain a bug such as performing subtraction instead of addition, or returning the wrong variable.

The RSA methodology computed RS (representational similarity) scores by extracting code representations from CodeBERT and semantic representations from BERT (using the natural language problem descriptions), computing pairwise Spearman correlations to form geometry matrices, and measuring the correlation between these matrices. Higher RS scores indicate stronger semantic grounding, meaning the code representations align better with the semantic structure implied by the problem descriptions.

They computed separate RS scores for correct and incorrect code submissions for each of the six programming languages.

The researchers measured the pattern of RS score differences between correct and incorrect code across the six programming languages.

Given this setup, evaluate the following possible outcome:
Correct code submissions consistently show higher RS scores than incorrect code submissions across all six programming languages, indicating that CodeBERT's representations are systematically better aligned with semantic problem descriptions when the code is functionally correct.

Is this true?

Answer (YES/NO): YES